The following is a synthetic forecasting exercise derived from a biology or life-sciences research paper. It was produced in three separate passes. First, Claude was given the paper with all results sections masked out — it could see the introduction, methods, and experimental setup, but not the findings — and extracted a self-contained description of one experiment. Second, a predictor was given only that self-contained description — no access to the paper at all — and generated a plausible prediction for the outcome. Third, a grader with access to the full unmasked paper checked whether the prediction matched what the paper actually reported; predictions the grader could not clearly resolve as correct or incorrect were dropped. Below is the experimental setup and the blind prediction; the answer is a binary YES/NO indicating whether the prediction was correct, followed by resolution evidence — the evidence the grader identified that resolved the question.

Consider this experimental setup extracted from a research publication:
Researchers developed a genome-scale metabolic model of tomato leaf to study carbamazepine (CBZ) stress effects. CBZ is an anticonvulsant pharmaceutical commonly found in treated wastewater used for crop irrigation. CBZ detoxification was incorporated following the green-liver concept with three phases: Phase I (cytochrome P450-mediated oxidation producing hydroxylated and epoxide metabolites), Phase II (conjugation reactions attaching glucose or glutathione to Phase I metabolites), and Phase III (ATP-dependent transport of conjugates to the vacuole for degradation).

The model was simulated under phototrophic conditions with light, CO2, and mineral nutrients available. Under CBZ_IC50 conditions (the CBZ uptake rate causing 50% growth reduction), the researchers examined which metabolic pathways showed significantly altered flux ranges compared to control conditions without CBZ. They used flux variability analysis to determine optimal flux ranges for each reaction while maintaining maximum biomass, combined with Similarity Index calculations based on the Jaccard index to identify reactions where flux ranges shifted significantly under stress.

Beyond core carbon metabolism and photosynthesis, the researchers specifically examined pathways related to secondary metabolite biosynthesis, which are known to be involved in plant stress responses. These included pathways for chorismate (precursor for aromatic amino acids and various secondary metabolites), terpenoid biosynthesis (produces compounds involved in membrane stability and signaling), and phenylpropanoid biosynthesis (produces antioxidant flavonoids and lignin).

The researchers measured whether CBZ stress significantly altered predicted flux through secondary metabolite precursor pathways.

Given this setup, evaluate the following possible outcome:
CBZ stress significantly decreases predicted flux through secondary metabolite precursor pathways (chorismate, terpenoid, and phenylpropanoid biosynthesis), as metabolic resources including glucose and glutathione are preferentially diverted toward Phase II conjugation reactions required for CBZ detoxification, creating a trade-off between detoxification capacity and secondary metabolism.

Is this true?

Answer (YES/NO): YES